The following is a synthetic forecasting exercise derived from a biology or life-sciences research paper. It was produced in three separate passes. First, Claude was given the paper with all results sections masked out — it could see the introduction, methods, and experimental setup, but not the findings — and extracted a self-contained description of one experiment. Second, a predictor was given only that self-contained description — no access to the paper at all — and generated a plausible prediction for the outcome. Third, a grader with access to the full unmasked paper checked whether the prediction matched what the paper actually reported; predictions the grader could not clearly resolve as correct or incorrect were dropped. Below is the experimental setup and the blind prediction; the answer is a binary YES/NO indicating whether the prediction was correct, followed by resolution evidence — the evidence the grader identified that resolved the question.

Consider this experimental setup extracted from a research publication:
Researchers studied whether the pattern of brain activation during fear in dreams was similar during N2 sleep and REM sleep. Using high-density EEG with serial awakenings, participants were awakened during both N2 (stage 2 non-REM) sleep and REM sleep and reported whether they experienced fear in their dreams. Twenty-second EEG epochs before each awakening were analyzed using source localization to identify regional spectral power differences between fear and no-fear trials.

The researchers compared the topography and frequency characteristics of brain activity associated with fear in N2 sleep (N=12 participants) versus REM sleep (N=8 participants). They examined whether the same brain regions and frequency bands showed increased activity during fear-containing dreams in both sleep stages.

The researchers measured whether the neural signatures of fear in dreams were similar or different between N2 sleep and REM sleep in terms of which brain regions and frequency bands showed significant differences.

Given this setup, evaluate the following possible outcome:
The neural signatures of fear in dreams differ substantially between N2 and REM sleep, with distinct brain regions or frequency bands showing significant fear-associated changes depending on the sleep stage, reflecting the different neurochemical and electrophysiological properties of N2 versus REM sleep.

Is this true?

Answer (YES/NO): NO